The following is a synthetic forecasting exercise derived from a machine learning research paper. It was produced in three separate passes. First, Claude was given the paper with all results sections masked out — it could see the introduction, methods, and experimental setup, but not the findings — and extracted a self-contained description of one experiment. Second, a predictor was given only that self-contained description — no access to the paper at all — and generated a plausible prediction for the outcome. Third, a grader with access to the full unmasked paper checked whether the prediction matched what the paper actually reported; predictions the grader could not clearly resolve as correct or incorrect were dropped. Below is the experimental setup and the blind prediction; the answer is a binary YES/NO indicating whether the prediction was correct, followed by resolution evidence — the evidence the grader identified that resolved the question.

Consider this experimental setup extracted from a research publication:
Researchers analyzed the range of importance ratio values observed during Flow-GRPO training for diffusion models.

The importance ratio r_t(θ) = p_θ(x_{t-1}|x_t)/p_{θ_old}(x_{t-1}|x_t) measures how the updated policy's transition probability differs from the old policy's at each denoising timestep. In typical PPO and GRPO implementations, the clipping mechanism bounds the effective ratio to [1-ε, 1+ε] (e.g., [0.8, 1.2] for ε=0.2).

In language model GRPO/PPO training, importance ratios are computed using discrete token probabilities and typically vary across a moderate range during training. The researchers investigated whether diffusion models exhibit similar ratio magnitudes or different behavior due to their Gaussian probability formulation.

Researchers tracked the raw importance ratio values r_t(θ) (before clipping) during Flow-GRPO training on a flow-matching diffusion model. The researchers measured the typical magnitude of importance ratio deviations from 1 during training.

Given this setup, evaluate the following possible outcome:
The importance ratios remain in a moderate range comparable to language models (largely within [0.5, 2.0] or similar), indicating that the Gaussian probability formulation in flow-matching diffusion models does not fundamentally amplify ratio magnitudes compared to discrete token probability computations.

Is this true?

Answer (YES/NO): NO